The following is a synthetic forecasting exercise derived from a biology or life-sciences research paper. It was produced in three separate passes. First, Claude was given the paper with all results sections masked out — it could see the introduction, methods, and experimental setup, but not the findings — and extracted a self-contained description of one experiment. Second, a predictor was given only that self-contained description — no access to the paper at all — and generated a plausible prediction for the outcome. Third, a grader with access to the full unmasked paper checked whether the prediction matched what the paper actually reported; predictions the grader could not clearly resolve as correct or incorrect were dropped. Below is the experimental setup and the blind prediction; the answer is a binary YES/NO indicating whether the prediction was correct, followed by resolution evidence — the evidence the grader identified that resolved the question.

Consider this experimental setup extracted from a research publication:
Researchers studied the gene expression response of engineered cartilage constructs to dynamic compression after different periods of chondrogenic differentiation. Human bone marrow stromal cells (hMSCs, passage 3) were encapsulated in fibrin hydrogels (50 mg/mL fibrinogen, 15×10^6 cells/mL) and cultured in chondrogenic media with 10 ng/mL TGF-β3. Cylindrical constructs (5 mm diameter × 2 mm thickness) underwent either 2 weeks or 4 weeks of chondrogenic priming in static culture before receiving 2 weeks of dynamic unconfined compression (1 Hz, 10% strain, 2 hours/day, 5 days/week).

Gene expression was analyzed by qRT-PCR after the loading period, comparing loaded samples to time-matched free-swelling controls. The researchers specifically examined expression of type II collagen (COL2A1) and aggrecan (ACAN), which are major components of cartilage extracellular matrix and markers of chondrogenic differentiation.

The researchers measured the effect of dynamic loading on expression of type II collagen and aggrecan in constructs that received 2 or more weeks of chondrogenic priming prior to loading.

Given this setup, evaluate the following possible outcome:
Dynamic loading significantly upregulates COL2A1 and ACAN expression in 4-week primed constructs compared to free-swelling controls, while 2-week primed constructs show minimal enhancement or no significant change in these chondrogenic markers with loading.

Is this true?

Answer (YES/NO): NO